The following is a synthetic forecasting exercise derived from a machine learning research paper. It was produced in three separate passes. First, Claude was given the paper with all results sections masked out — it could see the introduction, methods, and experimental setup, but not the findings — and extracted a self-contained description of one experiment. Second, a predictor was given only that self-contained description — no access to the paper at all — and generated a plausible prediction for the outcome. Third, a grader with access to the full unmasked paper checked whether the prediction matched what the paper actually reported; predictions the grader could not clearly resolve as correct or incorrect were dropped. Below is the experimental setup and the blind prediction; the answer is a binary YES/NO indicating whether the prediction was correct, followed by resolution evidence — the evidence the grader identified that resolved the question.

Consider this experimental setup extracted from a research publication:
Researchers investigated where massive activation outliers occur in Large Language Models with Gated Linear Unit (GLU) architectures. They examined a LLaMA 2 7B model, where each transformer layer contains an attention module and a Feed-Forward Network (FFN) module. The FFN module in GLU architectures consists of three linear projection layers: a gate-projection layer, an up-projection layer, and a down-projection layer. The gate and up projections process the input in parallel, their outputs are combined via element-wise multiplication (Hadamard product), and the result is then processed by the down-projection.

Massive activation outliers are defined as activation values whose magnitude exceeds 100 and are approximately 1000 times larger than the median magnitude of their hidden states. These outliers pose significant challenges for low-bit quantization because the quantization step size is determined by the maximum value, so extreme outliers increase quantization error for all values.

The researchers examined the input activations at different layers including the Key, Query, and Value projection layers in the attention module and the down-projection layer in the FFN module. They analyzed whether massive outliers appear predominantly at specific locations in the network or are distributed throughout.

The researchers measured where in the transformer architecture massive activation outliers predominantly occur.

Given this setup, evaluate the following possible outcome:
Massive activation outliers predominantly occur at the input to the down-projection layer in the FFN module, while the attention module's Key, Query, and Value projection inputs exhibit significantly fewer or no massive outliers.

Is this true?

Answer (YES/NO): YES